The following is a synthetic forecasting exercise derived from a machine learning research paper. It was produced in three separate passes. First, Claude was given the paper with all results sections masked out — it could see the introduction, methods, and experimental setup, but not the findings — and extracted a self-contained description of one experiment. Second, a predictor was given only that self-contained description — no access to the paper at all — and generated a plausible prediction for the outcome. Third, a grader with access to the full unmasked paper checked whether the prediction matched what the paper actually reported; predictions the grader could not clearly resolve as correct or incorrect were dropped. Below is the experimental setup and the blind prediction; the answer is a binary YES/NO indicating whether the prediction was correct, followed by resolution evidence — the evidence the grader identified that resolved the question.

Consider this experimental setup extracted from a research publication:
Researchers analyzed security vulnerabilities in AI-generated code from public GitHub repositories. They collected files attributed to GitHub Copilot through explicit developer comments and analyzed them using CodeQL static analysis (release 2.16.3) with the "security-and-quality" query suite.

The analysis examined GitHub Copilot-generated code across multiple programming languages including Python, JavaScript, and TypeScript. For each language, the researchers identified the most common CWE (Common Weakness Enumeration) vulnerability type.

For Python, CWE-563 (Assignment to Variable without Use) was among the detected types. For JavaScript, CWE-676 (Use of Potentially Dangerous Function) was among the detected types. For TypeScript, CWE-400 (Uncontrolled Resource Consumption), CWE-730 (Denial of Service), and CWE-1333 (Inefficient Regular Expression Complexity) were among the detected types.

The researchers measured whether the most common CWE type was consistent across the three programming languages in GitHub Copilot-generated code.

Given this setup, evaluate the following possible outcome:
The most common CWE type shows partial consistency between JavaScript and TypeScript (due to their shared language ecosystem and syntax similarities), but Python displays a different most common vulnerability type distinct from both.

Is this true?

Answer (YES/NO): NO